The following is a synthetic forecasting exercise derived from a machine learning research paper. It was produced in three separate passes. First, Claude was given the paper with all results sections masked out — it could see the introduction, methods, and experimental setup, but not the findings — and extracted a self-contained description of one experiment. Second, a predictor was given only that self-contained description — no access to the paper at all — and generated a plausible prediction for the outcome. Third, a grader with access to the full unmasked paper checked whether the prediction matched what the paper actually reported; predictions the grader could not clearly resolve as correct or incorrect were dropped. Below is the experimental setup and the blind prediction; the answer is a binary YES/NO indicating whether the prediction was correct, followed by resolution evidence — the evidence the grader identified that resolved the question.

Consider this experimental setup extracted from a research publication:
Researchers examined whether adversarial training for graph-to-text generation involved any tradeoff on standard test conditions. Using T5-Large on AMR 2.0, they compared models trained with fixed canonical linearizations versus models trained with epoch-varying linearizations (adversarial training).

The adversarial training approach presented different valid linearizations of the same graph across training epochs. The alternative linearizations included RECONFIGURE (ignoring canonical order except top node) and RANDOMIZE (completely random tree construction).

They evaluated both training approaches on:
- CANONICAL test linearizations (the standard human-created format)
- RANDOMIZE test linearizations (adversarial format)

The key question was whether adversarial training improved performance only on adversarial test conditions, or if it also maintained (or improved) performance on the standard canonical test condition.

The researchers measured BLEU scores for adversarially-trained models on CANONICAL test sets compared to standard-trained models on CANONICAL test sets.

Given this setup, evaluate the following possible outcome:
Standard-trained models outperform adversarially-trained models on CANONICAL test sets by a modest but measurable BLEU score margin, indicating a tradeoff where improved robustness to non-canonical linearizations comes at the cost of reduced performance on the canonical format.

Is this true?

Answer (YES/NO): YES